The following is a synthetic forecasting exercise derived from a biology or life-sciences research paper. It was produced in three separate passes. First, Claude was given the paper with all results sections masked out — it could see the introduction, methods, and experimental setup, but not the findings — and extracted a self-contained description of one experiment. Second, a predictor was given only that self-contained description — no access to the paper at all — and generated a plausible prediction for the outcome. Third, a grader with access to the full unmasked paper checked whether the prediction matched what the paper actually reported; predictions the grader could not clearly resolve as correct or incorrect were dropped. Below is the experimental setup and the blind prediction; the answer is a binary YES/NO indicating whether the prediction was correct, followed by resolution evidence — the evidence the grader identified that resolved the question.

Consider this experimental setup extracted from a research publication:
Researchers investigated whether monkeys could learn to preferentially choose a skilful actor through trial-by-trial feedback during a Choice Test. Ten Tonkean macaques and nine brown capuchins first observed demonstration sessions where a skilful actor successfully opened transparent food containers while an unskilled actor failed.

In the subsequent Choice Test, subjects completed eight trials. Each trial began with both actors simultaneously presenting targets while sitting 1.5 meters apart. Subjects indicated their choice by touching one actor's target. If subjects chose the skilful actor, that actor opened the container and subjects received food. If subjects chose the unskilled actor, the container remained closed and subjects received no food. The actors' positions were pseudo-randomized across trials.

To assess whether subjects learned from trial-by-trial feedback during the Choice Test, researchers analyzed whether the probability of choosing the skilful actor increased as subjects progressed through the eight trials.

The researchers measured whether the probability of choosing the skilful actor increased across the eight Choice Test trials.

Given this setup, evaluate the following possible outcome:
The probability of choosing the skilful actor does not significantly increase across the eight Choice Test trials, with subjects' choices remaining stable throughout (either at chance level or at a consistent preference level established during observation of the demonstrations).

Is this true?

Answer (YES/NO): YES